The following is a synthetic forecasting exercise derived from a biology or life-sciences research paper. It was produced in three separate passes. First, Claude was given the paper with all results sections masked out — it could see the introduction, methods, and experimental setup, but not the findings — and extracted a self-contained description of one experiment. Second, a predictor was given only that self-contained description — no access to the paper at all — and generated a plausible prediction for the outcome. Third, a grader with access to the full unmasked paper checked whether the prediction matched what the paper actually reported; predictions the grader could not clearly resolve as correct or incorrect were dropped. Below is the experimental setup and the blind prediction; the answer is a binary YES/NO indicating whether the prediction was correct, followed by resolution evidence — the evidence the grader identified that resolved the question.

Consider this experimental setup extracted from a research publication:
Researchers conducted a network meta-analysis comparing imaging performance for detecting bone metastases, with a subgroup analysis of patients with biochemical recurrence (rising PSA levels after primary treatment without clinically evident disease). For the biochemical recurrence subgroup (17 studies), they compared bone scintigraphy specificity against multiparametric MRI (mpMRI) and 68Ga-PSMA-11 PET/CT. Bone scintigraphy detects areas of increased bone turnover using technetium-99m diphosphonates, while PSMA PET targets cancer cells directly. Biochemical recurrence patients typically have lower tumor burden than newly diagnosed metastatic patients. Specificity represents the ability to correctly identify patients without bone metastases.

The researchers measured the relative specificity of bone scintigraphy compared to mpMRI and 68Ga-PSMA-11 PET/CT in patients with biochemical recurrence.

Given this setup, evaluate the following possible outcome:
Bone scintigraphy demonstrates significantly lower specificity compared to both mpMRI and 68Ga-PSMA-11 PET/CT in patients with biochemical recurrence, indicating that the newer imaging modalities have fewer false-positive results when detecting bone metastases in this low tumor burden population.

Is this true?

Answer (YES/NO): YES